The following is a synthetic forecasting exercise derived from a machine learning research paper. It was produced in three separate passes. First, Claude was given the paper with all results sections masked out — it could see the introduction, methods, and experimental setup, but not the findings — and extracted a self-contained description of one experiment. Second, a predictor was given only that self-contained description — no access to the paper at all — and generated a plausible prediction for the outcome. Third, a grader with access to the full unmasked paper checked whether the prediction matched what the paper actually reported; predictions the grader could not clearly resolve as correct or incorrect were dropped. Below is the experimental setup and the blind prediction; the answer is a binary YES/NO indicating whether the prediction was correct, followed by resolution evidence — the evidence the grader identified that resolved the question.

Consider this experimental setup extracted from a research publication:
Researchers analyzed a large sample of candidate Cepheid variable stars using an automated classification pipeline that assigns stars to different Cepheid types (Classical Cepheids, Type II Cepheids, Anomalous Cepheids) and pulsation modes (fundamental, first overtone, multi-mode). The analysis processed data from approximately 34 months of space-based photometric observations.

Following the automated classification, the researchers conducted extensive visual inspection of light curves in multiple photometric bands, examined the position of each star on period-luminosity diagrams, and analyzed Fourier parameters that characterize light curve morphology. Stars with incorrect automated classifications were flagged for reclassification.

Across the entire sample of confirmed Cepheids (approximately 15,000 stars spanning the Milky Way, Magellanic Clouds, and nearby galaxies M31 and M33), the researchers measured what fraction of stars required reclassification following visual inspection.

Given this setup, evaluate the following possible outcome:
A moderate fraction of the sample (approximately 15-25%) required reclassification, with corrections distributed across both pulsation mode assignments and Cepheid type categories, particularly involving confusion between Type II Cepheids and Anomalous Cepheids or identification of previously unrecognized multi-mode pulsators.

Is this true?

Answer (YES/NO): NO